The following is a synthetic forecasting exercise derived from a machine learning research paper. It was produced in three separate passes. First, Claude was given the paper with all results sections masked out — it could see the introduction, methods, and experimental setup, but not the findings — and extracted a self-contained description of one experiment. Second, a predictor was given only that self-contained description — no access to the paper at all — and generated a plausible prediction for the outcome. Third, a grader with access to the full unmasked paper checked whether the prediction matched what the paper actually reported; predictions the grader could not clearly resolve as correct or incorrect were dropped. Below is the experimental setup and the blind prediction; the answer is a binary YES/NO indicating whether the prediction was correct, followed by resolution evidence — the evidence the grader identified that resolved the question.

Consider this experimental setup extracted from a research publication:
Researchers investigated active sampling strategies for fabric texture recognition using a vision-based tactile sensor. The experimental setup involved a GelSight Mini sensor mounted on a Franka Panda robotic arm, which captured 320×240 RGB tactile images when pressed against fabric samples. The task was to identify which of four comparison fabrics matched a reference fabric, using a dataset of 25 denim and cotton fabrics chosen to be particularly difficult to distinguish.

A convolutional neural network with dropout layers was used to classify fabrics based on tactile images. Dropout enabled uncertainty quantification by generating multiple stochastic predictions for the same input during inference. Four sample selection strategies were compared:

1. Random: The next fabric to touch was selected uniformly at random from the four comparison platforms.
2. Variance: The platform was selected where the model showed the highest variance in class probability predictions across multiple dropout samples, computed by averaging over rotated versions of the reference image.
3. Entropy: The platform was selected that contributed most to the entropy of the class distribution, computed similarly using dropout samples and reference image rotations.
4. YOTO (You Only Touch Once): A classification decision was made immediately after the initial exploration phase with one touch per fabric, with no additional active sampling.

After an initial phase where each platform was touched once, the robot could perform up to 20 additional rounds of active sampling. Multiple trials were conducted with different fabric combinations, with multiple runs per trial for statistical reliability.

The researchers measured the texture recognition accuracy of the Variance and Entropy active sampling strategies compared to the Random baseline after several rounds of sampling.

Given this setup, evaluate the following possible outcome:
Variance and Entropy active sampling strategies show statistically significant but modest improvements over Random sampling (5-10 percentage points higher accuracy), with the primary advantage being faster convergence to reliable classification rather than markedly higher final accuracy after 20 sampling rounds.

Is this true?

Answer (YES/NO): NO